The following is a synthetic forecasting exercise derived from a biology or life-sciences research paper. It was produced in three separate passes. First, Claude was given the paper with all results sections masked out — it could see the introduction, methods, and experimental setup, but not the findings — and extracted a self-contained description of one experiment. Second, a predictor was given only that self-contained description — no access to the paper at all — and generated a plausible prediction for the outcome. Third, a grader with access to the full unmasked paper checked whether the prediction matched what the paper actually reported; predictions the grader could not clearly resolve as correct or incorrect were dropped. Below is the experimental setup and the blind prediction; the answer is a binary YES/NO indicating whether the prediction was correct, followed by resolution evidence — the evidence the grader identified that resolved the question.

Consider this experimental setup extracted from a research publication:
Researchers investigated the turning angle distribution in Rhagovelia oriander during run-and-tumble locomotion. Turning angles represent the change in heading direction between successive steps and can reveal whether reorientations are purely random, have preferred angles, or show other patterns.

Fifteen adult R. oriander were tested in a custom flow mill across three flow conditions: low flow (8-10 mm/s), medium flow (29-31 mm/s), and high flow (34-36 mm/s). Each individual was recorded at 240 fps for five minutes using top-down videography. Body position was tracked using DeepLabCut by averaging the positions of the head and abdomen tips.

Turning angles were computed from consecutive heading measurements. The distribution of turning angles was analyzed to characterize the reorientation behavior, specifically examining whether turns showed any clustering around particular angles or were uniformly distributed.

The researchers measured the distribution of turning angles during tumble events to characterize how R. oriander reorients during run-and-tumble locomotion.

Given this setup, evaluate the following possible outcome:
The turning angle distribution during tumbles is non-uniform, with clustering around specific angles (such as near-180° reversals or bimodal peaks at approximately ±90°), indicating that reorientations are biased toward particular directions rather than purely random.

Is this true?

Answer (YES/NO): YES